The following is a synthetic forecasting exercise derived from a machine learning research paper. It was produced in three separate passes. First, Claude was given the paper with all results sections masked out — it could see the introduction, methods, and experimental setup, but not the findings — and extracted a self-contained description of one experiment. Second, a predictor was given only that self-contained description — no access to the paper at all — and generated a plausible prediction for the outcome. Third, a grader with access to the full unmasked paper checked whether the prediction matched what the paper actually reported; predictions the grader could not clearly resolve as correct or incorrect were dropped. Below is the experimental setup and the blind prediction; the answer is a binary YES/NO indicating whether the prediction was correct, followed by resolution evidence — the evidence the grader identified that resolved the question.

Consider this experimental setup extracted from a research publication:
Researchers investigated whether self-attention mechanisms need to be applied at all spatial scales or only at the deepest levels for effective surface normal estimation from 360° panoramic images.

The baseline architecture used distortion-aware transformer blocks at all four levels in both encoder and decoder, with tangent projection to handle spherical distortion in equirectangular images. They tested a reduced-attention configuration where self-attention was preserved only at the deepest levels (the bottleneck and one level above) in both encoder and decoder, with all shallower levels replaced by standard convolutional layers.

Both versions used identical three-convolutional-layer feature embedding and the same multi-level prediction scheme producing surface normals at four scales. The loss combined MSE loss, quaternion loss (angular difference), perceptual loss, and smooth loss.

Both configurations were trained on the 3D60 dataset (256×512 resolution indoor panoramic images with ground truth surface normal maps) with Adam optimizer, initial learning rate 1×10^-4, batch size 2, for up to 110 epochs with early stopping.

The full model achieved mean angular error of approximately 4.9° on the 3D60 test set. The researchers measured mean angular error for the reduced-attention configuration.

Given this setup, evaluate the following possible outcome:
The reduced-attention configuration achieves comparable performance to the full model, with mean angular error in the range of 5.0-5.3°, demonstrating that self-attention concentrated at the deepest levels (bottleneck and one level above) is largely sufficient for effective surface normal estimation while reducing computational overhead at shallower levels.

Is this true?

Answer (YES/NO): NO